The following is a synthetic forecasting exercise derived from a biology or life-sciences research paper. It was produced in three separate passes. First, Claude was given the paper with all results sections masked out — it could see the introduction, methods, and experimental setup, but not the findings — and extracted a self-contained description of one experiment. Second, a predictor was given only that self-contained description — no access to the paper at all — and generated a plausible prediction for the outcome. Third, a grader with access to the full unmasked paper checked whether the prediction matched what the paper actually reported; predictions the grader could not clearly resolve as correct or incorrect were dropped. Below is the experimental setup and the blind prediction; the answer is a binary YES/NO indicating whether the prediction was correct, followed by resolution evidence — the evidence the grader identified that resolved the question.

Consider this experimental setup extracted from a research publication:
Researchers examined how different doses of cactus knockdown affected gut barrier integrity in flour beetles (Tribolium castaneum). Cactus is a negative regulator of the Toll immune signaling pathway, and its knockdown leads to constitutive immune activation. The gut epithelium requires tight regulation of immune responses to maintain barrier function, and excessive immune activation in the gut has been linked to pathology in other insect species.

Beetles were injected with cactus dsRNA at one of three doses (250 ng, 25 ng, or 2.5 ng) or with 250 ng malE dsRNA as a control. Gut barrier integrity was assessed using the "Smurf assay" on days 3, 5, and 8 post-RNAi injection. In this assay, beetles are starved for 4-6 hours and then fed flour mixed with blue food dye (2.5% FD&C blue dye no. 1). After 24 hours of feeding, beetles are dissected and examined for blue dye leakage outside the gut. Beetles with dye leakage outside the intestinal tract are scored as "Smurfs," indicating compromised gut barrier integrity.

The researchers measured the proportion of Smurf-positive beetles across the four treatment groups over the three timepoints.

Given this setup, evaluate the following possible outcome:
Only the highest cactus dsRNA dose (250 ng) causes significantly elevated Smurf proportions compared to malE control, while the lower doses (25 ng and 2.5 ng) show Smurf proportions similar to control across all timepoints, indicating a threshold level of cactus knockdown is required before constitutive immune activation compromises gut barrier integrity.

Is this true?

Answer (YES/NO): NO